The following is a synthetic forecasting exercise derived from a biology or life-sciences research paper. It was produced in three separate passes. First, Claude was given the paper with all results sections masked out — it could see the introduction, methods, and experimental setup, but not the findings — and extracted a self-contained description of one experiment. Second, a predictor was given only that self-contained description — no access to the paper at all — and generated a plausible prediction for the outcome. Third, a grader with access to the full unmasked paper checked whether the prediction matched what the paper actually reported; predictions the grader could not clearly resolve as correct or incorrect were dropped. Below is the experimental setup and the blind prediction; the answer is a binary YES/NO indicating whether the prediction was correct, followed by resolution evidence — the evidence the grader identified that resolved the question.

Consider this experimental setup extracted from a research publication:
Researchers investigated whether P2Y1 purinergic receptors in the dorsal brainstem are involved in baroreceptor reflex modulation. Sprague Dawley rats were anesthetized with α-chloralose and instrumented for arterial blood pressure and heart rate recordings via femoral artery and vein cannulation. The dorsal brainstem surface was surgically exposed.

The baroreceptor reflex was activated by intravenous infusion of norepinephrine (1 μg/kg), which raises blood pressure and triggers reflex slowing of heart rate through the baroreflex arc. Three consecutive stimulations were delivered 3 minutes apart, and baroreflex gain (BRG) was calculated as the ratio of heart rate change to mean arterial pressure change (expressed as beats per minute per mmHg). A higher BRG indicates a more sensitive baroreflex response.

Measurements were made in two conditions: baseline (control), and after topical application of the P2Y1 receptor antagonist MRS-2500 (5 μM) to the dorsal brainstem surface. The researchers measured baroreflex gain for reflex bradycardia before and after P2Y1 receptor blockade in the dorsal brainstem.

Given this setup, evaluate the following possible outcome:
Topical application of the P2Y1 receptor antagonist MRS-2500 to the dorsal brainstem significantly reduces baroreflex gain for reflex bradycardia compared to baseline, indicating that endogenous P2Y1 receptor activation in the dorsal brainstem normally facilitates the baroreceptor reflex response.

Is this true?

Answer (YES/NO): NO